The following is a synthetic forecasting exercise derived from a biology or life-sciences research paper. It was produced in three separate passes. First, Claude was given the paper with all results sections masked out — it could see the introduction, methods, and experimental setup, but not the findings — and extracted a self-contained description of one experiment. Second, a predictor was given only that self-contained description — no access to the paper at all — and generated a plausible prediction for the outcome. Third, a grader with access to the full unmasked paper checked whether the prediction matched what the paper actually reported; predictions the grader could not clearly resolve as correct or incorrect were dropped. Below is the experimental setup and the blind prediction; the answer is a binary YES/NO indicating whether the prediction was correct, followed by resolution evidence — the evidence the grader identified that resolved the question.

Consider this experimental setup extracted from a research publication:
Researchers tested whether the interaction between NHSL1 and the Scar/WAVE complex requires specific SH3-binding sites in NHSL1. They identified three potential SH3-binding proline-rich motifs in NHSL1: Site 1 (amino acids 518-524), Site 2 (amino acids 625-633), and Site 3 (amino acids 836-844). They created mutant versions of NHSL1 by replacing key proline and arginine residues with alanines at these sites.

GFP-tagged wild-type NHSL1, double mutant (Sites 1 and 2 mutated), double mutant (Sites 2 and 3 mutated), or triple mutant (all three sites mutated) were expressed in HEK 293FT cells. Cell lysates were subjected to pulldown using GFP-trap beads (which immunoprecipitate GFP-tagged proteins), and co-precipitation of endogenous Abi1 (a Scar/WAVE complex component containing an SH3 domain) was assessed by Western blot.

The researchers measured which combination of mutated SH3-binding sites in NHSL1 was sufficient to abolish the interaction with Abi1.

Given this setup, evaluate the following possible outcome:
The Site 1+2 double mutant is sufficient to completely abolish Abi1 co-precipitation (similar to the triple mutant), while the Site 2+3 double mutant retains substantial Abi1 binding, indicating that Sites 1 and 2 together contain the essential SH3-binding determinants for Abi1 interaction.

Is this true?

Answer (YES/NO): NO